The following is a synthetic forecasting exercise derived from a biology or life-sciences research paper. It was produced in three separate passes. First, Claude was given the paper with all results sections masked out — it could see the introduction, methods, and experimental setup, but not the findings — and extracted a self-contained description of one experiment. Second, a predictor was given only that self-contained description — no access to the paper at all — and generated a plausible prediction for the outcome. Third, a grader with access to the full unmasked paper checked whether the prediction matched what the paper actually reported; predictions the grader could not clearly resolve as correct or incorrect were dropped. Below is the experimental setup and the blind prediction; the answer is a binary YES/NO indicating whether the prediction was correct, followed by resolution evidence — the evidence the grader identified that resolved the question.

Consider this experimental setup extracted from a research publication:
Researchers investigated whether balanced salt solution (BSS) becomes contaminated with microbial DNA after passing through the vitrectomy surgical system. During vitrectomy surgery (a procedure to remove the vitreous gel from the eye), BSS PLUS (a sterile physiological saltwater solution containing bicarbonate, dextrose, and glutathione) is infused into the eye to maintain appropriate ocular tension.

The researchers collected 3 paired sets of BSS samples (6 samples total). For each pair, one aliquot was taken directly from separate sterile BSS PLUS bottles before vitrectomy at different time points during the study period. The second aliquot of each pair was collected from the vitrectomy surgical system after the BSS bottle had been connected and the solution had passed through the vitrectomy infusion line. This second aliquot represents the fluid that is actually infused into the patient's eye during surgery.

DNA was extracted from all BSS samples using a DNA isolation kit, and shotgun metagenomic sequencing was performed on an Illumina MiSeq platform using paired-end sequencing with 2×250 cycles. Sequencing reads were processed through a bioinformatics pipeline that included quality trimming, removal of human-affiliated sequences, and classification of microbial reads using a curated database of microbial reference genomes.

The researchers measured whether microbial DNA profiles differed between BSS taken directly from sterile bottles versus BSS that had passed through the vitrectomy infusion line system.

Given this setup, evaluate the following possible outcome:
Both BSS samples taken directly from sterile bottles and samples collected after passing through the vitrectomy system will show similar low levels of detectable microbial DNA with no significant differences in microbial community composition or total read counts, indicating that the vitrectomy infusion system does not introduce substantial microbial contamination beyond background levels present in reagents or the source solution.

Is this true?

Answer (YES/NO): YES